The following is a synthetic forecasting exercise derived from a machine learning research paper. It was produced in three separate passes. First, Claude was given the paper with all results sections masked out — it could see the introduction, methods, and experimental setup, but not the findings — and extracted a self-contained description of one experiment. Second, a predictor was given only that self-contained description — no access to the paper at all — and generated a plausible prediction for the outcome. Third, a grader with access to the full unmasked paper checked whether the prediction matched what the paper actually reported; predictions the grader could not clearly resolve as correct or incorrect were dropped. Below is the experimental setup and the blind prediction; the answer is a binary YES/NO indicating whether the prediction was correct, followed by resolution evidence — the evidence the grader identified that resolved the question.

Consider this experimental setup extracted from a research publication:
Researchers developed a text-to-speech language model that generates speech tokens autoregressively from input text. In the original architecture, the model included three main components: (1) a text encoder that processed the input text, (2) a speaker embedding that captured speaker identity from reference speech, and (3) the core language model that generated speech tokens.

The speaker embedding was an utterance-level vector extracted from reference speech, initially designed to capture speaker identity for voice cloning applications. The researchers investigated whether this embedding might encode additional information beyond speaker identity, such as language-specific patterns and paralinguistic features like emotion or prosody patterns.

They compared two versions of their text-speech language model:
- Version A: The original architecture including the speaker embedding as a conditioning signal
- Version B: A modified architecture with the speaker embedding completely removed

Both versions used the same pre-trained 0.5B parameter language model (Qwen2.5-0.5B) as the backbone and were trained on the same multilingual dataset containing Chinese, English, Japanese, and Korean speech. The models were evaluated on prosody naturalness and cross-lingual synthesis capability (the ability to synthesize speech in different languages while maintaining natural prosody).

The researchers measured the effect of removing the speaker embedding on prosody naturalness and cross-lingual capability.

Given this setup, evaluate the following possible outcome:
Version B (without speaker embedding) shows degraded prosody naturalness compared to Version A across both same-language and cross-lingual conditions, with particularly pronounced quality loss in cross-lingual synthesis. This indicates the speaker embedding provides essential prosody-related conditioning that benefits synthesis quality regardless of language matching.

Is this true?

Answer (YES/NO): NO